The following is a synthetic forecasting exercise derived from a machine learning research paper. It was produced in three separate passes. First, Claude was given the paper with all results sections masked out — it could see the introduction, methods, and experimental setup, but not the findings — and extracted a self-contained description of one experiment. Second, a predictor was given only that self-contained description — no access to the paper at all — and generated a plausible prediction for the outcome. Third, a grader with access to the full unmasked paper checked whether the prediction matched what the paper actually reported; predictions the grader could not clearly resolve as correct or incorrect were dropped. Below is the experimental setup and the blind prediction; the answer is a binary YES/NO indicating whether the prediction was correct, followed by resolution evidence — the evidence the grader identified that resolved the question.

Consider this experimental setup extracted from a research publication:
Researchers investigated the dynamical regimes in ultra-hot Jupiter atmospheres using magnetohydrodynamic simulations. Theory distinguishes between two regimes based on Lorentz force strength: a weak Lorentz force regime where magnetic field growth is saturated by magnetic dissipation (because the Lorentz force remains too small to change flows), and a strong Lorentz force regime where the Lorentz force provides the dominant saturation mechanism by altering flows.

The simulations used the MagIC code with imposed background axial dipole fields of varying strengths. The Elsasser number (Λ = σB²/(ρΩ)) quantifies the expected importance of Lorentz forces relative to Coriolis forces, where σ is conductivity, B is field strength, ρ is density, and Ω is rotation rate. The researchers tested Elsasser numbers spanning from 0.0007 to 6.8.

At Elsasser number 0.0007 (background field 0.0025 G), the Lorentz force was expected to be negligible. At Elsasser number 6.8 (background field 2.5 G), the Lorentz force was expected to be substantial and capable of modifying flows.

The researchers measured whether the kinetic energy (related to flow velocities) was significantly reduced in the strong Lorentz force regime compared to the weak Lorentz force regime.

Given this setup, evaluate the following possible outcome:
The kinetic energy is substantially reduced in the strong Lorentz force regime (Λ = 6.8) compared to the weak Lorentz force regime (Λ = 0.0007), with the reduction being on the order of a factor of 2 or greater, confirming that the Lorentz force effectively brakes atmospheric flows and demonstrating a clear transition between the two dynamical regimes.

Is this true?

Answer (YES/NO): YES